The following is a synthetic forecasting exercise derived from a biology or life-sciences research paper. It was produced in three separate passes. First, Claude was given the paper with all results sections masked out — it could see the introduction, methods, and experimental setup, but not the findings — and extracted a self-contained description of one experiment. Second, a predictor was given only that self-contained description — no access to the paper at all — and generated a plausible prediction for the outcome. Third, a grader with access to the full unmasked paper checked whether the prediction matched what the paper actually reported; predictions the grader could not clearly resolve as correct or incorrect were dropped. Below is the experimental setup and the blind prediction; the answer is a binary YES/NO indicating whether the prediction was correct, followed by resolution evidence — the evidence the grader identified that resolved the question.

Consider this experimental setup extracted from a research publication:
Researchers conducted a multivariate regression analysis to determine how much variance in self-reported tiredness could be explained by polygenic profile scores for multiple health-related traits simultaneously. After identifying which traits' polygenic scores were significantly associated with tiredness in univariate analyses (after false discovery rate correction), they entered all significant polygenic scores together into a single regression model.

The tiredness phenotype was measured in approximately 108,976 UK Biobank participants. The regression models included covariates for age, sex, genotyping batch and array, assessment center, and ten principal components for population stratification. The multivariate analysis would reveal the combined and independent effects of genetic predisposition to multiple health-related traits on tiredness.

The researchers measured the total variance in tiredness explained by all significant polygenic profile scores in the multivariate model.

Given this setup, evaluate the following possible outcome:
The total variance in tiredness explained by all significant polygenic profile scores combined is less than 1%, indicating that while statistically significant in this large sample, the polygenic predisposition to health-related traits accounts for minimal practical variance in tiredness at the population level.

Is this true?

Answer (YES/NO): YES